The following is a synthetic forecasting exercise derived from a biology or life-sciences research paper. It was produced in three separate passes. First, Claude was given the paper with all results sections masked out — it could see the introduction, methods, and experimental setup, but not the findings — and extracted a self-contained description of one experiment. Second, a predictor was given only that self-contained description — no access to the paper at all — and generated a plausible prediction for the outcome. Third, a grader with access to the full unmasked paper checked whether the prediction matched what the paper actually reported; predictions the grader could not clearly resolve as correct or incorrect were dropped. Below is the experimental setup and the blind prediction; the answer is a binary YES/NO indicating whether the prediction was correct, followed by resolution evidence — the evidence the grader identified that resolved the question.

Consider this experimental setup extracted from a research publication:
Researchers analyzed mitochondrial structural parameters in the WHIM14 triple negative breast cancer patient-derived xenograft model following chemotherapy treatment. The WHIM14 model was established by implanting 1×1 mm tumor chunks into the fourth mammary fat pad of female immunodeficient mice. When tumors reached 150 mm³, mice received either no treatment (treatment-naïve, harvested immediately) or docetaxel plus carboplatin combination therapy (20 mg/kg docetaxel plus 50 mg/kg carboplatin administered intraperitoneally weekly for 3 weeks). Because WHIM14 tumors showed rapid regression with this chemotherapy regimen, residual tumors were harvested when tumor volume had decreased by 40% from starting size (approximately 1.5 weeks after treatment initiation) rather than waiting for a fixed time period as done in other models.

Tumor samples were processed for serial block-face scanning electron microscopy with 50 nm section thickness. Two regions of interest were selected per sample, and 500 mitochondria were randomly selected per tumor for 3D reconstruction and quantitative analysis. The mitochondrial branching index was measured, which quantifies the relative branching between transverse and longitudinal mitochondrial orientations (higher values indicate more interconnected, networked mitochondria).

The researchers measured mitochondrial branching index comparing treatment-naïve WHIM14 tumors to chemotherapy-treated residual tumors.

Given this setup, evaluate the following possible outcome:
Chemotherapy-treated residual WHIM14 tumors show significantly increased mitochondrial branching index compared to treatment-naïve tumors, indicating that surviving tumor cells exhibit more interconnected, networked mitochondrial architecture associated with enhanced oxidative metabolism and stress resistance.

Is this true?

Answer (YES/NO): NO